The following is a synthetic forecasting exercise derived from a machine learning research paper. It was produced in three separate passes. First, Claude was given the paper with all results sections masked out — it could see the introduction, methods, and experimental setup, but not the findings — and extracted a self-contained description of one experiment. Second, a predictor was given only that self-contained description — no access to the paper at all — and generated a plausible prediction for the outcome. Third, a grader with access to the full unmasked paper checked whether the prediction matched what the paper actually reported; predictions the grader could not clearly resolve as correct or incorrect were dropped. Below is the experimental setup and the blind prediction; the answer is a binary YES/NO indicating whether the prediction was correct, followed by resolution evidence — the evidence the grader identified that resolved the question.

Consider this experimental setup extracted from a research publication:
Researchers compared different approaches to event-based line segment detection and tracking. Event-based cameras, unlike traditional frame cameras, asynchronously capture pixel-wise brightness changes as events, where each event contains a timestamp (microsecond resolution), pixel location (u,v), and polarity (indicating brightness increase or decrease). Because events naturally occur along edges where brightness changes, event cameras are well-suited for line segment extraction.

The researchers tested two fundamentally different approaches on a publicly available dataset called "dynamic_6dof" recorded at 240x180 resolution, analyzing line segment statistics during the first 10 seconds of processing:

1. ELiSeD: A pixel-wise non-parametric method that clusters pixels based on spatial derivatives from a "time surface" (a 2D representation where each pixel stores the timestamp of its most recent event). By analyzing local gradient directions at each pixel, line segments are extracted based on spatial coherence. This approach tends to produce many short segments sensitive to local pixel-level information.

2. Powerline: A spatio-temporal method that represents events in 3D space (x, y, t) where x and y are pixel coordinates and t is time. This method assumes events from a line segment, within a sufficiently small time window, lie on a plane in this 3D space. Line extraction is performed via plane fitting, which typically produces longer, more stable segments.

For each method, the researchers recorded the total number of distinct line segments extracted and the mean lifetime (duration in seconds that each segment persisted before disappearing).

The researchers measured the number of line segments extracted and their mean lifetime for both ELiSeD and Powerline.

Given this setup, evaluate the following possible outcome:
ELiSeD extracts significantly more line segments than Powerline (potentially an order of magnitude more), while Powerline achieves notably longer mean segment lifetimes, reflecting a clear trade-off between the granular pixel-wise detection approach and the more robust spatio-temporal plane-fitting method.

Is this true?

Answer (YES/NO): YES